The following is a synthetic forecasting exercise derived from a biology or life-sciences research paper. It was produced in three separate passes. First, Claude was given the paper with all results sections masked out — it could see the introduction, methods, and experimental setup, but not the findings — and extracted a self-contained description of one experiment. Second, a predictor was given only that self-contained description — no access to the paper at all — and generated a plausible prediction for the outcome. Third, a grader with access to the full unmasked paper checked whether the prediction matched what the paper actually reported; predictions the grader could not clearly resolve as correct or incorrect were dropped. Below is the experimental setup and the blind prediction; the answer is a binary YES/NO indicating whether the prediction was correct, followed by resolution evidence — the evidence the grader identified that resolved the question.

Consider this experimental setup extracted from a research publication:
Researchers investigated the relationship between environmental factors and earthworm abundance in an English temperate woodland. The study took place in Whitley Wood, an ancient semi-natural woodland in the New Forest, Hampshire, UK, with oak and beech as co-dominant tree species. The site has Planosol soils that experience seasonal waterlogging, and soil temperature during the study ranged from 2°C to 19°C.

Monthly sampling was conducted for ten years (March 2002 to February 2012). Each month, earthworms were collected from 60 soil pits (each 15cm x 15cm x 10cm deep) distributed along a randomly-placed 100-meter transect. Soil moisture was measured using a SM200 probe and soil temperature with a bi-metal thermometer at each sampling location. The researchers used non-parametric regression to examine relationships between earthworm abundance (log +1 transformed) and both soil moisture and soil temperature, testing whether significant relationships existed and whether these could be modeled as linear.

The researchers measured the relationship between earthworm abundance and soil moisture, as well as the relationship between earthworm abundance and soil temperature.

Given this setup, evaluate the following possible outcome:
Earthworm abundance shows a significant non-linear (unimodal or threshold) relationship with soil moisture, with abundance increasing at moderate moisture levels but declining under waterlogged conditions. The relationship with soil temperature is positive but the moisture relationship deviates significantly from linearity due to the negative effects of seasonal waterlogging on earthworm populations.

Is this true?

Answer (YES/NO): NO